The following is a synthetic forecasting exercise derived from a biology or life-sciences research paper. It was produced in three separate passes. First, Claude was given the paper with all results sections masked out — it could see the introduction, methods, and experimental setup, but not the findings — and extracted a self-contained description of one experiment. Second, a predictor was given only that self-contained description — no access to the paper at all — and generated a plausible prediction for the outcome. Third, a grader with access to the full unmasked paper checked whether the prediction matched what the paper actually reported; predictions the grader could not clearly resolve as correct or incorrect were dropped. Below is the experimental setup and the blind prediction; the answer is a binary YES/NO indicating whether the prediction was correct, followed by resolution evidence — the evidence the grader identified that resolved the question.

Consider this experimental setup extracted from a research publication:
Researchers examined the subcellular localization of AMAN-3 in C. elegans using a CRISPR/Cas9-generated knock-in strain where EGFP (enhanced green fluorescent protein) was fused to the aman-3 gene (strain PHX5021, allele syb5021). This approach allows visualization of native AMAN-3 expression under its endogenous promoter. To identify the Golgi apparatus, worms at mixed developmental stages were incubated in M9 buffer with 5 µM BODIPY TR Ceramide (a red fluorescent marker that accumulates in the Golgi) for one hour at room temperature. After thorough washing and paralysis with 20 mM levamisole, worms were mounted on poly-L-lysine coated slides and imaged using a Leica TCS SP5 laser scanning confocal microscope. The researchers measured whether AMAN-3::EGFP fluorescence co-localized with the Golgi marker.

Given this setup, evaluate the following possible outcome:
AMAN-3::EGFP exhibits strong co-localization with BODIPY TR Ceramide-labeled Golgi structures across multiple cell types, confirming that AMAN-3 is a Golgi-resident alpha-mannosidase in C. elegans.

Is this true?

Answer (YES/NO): NO